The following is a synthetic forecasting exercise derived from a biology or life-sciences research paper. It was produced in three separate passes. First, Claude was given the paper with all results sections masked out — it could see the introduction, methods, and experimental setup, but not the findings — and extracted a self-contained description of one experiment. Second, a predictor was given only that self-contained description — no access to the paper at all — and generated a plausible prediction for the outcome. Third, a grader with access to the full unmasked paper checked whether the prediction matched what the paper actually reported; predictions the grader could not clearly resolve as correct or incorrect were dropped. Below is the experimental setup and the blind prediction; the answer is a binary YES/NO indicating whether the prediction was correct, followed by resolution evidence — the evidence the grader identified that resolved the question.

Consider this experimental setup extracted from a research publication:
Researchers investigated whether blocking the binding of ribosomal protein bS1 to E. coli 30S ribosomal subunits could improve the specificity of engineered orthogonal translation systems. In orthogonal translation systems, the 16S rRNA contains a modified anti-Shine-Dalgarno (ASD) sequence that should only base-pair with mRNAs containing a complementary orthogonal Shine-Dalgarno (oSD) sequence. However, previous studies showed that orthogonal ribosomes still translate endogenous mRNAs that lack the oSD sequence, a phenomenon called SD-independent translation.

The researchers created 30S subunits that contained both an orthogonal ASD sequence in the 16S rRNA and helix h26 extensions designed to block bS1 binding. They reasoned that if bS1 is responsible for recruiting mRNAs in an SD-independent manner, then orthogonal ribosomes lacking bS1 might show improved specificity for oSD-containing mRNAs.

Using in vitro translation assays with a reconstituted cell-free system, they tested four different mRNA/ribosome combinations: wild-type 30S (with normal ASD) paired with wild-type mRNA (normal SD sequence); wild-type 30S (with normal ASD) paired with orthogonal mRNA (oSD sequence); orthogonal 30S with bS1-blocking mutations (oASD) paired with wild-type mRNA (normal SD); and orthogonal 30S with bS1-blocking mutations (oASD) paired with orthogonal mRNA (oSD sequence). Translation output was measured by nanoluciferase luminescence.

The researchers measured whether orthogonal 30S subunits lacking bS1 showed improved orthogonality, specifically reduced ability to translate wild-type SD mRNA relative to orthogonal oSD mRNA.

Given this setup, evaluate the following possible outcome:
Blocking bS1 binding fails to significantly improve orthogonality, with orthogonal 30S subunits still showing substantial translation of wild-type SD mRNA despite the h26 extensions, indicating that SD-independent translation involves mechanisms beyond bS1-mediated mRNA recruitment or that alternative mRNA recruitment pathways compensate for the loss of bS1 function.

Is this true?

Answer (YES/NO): NO